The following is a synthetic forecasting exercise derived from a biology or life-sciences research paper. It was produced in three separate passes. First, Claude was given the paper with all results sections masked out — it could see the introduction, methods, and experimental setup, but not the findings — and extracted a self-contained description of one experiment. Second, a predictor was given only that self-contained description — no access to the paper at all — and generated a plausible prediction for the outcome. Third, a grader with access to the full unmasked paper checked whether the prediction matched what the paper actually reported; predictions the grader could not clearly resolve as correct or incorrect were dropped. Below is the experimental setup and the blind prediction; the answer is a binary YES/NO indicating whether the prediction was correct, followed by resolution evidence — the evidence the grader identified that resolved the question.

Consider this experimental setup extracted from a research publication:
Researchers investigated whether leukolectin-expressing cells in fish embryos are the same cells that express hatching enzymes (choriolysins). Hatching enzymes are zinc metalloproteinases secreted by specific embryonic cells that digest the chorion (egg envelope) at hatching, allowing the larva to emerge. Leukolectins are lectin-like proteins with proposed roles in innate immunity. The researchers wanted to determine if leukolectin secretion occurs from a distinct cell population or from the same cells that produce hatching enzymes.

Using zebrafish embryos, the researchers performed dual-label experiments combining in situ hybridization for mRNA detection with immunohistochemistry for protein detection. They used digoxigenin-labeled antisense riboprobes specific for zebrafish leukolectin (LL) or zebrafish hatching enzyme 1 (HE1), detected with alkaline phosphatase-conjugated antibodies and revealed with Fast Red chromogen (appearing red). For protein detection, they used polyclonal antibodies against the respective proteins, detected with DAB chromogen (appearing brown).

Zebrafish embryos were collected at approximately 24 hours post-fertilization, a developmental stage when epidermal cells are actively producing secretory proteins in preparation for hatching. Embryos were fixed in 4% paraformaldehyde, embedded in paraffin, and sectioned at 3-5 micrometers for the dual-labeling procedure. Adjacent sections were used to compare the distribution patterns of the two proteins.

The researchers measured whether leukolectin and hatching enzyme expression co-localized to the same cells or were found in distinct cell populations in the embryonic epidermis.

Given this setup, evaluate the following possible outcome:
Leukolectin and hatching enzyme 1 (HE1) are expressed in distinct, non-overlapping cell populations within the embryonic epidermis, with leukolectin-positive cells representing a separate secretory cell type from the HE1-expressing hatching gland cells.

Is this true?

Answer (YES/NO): YES